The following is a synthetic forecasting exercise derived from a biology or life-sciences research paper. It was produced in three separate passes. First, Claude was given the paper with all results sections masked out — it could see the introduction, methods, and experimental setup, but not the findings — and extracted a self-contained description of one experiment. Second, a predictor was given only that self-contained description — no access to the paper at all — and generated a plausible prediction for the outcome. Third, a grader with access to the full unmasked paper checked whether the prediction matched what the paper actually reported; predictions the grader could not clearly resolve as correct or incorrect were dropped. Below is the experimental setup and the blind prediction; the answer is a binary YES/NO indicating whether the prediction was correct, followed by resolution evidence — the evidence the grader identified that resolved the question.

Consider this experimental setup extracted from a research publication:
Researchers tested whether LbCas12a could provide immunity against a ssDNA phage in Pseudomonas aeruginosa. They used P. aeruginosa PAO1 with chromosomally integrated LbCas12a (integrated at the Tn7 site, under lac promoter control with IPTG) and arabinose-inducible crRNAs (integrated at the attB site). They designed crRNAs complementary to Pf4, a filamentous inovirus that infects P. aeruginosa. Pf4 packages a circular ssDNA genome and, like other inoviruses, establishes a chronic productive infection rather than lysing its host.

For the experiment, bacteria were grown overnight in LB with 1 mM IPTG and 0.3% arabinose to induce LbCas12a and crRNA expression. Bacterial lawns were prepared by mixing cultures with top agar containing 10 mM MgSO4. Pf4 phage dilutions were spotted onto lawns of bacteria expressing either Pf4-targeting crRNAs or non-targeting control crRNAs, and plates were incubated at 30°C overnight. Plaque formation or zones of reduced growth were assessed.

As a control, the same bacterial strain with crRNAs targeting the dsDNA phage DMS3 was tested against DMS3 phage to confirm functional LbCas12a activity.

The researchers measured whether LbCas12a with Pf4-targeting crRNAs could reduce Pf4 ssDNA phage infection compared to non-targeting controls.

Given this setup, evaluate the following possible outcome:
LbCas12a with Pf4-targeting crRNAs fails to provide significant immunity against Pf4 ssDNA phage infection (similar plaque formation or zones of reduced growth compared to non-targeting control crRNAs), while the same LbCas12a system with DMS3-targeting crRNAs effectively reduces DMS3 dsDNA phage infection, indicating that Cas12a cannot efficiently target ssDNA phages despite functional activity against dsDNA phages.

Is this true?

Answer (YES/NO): NO